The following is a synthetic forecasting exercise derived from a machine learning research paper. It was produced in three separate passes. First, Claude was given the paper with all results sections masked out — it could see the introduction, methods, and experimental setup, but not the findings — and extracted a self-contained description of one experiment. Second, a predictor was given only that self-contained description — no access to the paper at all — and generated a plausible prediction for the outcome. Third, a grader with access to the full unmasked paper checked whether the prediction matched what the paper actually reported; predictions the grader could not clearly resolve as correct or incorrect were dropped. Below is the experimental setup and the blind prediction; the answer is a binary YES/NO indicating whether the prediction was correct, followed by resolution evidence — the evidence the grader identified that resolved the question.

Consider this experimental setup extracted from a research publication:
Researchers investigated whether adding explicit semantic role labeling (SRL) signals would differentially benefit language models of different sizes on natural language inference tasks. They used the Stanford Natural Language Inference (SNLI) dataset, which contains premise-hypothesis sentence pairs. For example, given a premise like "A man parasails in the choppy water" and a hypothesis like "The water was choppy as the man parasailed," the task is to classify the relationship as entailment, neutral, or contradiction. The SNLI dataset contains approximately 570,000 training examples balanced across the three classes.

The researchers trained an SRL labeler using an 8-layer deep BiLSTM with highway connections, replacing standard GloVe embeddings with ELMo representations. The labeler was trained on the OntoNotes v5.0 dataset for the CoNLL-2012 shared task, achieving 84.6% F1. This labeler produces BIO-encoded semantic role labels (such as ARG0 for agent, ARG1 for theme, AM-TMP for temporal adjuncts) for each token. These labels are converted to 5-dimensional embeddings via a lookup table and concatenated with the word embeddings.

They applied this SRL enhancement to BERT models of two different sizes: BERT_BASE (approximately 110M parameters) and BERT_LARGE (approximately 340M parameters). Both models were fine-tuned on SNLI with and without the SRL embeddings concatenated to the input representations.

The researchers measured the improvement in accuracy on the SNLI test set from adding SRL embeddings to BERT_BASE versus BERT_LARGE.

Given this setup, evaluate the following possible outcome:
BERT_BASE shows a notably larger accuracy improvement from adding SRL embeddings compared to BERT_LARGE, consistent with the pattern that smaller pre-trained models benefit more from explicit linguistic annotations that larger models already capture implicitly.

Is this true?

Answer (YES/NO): NO